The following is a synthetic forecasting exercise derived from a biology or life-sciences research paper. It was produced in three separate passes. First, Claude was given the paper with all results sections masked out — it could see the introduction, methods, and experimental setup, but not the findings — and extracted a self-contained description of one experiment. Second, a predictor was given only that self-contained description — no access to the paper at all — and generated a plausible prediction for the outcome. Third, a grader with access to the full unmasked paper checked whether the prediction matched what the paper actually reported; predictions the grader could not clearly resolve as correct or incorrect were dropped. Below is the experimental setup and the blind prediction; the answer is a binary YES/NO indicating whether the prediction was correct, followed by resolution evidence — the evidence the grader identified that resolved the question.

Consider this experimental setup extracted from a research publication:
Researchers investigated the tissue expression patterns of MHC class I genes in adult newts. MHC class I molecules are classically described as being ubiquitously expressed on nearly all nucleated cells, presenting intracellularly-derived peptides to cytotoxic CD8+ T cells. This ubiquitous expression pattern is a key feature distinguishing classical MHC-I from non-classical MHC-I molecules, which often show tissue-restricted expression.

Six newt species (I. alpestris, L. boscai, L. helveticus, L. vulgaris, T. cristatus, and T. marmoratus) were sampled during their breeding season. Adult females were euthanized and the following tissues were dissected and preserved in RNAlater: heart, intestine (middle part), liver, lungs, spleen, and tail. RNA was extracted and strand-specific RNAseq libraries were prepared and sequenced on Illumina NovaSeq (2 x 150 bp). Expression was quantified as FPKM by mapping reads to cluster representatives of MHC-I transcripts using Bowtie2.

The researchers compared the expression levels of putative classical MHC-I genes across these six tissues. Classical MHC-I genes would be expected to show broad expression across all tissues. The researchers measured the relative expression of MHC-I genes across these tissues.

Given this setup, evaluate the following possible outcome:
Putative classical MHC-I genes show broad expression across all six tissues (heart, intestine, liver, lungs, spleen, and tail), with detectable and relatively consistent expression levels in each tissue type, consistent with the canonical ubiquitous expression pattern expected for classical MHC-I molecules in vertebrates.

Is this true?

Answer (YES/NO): YES